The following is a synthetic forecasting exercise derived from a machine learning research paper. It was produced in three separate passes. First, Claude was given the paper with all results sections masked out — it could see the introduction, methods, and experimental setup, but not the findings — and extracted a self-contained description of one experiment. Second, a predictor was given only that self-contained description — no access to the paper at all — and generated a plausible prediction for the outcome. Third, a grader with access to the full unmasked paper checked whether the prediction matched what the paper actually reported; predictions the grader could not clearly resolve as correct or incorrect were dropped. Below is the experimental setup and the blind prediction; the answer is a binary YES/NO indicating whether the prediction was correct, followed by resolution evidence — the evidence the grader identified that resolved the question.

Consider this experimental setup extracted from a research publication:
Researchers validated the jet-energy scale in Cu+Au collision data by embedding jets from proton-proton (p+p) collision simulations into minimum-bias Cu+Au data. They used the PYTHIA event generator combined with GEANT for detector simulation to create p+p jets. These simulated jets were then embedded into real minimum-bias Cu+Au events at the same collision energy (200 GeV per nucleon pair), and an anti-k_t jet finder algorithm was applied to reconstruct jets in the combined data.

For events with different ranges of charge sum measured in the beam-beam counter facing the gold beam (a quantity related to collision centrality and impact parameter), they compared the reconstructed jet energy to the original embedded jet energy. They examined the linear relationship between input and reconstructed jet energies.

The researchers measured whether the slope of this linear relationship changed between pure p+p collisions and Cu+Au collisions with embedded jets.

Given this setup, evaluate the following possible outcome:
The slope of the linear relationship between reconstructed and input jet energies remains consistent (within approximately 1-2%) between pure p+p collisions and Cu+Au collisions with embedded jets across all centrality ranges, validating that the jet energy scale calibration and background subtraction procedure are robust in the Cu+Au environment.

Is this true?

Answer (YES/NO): NO